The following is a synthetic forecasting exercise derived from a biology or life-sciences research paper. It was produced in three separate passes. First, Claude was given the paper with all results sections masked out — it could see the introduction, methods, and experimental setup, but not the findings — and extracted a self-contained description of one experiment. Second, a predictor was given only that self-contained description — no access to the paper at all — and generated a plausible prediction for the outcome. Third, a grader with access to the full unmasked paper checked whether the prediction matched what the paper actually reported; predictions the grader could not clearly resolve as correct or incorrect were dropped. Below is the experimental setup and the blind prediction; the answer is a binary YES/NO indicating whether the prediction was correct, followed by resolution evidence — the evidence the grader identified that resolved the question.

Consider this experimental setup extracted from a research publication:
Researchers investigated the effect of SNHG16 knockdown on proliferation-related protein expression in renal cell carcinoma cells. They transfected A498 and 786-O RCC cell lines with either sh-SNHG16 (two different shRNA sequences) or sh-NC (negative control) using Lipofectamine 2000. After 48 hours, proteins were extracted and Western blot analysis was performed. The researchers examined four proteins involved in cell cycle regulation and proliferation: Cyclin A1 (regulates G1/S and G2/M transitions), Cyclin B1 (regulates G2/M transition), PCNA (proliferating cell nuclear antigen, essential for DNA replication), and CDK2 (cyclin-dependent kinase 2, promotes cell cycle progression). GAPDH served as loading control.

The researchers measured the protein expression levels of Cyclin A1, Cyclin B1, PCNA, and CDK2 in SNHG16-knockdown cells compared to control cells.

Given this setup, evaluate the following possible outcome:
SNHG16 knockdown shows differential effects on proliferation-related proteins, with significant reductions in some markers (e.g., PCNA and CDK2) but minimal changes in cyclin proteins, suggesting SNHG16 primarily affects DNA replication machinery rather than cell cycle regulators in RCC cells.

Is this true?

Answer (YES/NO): NO